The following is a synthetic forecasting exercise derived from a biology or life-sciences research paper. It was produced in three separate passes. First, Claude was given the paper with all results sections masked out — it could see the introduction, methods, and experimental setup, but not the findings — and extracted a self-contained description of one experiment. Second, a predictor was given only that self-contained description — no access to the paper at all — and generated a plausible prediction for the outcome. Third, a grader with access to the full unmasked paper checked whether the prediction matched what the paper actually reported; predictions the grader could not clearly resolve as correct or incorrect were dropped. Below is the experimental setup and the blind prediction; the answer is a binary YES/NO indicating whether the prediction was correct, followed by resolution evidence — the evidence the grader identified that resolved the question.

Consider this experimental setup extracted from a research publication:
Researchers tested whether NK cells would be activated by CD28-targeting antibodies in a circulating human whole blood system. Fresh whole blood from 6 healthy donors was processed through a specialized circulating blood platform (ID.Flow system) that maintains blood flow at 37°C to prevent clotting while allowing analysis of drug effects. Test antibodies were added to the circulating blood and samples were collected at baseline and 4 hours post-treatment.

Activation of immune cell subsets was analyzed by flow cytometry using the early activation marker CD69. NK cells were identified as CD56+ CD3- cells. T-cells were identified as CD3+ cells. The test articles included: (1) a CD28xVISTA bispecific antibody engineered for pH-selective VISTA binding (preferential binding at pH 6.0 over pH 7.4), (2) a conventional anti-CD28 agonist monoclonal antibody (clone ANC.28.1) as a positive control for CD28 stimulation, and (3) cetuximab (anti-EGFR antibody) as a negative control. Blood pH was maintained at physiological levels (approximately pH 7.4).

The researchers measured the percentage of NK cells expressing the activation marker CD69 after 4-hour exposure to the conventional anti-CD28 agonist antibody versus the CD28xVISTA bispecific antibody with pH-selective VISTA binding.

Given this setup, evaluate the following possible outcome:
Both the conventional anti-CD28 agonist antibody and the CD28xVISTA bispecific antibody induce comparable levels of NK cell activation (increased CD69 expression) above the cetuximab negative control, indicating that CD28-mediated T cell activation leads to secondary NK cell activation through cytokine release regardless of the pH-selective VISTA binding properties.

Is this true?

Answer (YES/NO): NO